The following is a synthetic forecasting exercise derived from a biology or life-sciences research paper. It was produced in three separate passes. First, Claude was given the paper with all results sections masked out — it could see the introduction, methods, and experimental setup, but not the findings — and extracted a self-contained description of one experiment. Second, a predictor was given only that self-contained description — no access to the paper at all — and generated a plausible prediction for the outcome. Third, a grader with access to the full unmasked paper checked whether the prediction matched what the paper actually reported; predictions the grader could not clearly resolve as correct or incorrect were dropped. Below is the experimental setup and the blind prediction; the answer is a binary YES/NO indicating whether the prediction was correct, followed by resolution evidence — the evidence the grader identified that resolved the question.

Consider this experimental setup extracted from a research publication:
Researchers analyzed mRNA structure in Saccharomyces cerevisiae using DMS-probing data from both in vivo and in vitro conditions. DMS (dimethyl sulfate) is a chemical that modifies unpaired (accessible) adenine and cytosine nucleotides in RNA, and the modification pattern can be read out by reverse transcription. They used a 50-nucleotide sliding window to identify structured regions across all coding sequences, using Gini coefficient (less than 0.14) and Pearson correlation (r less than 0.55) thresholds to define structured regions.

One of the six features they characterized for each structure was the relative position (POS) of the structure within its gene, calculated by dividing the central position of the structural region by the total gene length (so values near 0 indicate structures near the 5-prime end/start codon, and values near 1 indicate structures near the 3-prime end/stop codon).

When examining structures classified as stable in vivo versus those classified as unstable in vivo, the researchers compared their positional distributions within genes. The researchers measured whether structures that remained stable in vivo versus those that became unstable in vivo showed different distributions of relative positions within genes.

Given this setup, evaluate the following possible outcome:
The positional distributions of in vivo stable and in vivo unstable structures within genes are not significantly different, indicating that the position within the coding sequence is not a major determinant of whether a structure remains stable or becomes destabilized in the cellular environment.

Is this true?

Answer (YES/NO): NO